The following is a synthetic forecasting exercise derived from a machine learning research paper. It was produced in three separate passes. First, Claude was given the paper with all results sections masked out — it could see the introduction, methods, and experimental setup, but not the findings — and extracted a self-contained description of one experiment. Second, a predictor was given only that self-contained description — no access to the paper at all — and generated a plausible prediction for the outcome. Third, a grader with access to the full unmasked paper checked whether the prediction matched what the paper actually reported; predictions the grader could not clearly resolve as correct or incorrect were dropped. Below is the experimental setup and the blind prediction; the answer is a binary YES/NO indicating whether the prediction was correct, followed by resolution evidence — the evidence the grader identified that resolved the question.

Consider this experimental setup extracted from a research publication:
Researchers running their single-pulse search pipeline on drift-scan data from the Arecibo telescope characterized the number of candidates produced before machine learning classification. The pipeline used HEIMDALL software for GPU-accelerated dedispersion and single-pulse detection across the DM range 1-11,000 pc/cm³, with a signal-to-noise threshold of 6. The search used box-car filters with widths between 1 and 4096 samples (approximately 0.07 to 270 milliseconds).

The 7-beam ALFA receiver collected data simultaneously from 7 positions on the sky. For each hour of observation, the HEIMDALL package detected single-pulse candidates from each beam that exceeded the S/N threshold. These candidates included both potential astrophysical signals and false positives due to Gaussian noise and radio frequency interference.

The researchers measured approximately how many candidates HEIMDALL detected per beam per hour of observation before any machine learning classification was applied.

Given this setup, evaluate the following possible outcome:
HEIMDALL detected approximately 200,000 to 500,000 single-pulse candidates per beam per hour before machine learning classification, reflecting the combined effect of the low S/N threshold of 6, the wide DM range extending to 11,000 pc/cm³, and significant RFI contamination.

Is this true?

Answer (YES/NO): NO